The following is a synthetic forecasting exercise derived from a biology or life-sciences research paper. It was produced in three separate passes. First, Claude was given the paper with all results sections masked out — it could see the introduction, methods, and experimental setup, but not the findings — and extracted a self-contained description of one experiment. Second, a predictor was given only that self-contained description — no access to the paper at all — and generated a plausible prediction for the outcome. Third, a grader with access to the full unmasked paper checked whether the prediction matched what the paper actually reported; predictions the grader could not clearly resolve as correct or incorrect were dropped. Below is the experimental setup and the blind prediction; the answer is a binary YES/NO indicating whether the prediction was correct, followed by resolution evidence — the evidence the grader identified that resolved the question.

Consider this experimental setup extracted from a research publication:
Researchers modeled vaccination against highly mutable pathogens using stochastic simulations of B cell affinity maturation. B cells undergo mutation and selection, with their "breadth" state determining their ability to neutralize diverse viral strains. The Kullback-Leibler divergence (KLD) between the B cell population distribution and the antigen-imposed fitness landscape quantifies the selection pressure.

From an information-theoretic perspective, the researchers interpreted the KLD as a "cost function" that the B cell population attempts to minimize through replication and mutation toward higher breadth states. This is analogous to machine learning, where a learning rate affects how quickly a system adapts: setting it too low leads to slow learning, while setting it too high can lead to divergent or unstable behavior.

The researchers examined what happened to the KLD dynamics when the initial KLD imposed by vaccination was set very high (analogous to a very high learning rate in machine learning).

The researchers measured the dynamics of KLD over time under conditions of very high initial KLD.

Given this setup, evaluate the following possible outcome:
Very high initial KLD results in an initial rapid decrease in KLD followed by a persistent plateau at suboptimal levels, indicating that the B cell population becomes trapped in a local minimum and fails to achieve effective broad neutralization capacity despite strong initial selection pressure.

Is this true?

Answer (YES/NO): NO